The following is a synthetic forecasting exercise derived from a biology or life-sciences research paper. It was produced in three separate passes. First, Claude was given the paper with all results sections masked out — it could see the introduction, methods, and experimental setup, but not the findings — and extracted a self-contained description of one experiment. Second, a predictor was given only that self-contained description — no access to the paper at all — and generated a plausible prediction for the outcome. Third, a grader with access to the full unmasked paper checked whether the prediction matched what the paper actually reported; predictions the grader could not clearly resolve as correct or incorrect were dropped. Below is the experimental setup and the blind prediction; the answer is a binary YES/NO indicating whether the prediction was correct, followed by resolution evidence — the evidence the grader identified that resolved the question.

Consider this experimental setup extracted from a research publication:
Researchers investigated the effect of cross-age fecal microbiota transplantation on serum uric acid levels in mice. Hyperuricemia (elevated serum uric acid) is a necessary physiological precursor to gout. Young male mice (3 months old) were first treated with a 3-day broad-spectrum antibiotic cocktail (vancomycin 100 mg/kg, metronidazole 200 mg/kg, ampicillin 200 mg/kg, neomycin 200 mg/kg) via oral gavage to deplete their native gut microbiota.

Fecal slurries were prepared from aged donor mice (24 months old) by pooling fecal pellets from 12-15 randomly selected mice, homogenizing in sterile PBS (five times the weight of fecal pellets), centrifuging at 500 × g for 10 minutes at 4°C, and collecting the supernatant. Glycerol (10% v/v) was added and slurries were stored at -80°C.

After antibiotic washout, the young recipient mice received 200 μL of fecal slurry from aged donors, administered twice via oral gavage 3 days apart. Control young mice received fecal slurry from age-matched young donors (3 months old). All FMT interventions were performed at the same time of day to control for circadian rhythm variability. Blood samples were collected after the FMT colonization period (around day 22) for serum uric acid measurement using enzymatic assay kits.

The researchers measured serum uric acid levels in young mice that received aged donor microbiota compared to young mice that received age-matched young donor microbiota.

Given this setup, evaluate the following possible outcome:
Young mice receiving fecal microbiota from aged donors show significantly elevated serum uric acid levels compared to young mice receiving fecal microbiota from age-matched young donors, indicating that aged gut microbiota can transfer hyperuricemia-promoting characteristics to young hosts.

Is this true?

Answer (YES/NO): YES